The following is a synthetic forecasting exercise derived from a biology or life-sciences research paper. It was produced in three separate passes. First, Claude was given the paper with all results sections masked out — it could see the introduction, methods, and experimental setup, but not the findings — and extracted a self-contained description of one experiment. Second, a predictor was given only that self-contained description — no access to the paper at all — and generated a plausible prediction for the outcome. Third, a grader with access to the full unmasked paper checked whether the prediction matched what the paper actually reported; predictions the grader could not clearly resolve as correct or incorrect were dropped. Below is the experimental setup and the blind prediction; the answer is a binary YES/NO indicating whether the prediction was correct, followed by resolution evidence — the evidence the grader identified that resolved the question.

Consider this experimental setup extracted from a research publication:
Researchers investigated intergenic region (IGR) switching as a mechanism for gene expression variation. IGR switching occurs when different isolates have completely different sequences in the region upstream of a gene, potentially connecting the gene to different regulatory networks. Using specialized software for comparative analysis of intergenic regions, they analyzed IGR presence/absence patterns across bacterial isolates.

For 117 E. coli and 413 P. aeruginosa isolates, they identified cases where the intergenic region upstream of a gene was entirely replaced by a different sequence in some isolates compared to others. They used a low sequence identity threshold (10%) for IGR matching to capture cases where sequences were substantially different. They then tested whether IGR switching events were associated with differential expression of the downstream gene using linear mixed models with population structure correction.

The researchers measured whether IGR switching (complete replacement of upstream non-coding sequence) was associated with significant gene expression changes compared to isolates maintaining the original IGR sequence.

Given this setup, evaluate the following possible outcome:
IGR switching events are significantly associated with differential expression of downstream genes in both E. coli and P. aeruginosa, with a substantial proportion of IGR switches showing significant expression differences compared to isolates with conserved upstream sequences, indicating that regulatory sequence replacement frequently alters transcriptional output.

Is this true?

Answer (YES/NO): NO